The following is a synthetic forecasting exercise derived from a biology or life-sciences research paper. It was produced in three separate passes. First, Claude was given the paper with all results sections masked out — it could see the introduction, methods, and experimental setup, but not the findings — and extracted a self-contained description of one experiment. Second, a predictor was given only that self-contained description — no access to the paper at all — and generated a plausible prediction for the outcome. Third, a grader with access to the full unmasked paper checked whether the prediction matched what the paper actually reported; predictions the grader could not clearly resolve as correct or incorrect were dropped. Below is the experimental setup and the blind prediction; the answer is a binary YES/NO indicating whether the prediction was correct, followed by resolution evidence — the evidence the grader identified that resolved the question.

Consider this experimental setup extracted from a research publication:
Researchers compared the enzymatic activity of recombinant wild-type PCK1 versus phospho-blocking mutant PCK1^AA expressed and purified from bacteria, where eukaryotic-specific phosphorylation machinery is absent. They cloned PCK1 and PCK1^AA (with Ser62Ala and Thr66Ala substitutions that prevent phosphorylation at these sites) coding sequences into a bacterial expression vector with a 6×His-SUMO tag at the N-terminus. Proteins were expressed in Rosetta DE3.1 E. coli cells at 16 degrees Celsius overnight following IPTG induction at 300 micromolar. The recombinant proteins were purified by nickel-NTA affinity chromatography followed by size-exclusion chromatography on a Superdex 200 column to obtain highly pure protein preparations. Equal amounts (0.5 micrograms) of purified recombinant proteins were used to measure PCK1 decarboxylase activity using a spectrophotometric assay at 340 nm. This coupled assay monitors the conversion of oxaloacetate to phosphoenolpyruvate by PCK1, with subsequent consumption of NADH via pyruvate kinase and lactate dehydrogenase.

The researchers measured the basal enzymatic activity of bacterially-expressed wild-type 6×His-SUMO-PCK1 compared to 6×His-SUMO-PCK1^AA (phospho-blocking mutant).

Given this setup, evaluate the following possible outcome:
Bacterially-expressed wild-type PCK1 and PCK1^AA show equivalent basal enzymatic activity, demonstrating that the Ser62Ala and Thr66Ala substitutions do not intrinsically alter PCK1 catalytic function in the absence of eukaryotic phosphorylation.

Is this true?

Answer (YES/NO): YES